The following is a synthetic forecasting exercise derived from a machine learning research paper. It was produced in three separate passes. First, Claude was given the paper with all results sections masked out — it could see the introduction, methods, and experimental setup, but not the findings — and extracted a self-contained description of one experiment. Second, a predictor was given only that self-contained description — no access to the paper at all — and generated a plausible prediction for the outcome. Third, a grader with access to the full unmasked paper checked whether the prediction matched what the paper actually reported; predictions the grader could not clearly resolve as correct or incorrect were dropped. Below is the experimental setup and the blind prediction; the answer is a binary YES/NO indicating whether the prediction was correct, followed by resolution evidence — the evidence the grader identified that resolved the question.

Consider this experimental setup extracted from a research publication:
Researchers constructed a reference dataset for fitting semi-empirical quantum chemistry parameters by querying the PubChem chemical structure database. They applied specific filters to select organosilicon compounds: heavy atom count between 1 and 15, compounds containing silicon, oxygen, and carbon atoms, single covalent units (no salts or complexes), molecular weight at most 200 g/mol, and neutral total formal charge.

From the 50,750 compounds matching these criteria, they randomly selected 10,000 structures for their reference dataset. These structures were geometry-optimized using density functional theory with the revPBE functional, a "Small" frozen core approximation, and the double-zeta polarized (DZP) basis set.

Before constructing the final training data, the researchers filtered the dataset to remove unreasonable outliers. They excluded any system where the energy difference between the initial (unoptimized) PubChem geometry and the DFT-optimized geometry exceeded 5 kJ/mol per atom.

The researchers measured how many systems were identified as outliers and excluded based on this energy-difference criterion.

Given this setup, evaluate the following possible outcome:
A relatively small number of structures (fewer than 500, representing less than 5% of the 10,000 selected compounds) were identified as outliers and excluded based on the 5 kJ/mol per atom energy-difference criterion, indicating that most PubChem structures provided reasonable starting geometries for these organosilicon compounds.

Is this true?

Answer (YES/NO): YES